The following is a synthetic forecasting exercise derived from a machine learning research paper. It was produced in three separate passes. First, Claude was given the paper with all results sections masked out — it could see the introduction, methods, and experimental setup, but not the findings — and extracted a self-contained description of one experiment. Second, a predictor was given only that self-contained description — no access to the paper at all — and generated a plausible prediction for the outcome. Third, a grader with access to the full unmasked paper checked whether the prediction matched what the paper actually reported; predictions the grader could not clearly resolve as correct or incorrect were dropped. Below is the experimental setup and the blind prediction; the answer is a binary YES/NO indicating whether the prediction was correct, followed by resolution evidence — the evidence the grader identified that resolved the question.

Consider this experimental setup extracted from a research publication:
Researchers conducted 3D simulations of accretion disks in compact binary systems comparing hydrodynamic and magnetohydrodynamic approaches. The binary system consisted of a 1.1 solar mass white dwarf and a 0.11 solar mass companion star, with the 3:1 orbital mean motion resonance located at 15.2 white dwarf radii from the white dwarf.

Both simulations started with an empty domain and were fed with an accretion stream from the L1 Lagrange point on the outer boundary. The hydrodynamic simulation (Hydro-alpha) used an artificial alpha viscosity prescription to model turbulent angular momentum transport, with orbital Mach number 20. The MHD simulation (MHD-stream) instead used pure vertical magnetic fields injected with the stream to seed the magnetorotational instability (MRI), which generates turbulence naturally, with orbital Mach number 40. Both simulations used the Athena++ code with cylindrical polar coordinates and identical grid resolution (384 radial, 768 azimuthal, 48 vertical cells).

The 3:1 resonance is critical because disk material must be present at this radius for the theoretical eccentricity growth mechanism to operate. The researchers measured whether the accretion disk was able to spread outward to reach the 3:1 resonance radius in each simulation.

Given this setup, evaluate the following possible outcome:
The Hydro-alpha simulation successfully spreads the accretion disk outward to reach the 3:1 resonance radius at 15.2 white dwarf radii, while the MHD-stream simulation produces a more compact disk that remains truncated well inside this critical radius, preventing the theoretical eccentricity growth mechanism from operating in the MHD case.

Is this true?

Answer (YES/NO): YES